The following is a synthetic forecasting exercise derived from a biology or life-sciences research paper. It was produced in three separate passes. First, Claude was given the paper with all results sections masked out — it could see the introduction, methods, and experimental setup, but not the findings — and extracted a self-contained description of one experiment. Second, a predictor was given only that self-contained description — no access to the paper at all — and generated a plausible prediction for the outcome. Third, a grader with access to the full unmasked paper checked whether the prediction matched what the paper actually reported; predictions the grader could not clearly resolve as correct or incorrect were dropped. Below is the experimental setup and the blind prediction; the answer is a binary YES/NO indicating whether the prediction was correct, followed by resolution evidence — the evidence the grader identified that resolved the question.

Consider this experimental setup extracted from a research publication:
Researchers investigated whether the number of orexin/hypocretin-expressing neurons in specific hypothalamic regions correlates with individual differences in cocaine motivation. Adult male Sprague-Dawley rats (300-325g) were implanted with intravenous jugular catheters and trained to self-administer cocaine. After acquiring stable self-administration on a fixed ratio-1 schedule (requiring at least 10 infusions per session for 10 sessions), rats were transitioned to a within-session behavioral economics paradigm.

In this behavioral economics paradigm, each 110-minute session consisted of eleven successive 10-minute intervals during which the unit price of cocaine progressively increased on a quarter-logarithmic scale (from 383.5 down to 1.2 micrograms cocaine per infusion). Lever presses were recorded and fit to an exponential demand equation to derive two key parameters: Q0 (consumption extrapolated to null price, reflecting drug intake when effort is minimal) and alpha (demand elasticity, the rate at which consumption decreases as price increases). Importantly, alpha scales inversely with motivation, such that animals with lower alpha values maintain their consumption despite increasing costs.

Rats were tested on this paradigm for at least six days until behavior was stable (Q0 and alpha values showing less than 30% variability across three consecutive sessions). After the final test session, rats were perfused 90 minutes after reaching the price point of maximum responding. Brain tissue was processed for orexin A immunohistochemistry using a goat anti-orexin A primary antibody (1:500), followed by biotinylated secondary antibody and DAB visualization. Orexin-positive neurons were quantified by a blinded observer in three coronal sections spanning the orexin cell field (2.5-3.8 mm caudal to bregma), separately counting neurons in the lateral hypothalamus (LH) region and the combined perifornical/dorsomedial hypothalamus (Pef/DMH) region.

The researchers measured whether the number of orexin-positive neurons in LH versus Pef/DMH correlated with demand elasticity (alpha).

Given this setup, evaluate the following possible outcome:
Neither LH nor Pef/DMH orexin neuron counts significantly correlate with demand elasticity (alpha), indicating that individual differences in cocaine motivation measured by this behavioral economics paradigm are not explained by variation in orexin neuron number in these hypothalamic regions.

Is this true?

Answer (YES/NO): NO